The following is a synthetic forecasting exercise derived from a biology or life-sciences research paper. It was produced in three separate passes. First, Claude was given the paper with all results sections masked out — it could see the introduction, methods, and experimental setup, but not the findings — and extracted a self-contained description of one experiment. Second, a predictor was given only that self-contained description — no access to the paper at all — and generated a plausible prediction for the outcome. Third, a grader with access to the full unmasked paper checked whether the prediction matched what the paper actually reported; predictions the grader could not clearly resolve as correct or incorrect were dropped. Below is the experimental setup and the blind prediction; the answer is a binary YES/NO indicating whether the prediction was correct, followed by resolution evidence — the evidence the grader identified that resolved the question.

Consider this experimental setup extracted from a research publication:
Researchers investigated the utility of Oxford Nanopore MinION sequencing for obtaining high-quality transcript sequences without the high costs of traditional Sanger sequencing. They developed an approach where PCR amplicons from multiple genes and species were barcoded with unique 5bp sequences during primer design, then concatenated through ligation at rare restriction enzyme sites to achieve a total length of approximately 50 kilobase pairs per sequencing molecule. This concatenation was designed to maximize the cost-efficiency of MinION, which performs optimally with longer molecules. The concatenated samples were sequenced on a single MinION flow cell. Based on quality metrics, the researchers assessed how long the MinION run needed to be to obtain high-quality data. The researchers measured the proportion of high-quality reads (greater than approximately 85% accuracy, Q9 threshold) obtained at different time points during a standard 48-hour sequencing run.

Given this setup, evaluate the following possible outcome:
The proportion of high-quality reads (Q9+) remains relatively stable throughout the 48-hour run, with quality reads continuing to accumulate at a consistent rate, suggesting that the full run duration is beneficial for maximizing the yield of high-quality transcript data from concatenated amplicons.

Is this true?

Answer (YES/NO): NO